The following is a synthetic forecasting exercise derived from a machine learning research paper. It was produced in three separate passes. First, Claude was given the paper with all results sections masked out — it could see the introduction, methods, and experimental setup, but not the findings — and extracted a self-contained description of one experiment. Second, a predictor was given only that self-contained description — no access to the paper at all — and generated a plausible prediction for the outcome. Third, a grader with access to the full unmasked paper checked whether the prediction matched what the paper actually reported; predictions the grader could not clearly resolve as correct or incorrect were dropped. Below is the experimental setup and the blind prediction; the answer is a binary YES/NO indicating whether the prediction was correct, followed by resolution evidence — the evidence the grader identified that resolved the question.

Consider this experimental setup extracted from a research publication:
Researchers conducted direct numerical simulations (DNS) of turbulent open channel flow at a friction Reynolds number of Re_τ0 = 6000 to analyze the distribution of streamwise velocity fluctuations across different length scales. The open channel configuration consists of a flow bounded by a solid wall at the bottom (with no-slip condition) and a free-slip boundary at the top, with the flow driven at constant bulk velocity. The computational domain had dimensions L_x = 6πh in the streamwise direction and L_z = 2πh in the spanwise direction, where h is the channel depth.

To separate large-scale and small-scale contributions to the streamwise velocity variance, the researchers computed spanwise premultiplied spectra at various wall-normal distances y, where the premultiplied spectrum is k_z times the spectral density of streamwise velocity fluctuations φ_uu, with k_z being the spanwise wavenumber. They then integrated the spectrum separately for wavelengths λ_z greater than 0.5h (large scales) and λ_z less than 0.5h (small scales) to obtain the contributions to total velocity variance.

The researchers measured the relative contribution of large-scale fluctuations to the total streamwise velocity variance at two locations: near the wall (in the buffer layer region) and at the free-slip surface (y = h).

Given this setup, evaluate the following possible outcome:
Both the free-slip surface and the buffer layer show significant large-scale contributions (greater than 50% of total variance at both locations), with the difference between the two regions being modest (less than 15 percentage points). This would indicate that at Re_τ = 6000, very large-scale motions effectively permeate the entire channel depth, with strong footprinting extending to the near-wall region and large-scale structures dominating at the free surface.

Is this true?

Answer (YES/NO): NO